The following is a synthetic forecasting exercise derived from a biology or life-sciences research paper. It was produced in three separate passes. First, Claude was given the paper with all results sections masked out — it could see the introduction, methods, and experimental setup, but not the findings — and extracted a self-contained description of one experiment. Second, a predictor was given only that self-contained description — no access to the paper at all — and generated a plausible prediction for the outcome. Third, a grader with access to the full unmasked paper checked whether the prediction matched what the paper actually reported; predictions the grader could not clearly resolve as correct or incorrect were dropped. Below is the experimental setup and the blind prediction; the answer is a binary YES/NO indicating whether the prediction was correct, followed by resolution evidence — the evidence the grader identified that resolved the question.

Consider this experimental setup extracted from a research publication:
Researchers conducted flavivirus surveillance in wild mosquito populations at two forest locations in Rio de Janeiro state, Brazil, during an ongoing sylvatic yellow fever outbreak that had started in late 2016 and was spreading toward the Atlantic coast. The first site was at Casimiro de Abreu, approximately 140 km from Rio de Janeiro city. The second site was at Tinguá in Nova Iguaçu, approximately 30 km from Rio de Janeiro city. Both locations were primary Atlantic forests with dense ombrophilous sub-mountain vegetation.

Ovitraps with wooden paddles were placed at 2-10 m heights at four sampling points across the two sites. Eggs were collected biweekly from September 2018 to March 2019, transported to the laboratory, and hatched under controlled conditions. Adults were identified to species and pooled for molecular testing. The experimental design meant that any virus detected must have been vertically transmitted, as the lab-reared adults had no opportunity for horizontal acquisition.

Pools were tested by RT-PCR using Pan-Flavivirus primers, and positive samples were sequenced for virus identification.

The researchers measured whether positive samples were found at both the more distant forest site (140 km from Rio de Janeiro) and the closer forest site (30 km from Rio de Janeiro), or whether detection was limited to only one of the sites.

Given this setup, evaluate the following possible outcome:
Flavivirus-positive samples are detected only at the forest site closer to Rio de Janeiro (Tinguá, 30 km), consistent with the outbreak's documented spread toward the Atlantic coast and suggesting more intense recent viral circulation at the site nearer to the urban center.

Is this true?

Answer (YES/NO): NO